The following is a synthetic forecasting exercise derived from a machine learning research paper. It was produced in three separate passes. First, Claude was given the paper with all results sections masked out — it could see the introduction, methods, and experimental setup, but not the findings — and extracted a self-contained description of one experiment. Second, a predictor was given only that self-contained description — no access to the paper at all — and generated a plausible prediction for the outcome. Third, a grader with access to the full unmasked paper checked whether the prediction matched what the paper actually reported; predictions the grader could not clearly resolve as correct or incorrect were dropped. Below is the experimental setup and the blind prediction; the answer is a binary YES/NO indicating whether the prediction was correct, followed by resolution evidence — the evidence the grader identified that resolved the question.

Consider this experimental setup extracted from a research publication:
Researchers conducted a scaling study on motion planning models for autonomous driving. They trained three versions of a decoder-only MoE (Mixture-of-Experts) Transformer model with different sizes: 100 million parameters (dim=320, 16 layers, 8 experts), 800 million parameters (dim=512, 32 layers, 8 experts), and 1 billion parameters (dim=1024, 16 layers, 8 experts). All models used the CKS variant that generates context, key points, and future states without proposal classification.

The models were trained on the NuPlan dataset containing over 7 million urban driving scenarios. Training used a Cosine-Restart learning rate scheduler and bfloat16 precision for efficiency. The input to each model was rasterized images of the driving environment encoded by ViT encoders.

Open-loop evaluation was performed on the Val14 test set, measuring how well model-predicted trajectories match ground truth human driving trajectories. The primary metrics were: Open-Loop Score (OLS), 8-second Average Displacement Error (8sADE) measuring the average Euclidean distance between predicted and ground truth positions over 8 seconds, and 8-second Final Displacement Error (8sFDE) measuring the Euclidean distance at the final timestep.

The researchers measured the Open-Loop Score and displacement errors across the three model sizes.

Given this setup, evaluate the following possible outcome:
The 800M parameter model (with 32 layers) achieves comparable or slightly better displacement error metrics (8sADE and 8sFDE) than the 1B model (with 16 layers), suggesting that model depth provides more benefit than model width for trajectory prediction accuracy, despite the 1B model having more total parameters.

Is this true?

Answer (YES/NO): NO